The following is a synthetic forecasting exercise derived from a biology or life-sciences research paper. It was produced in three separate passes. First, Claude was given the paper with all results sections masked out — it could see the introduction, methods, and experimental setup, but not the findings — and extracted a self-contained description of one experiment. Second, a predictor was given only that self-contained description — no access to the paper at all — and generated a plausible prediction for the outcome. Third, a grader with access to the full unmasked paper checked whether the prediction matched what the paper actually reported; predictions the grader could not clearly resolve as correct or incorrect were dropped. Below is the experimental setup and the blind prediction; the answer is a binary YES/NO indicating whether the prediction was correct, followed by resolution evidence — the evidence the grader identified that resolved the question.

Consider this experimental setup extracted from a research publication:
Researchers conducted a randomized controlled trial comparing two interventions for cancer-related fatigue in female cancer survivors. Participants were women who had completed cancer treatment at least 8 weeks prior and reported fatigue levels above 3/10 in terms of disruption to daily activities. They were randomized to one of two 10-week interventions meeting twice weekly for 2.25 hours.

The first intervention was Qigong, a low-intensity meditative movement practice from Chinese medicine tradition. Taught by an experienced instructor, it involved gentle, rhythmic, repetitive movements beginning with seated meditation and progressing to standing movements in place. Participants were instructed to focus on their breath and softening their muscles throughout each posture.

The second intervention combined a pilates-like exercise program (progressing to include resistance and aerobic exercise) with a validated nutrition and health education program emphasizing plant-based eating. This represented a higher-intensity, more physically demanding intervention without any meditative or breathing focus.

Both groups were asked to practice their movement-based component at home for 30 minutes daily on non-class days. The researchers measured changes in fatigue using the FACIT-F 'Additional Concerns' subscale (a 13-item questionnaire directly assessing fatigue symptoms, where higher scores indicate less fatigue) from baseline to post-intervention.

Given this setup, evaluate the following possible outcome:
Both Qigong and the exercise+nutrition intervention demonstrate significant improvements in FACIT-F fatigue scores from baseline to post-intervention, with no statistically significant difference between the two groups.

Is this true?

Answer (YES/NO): YES